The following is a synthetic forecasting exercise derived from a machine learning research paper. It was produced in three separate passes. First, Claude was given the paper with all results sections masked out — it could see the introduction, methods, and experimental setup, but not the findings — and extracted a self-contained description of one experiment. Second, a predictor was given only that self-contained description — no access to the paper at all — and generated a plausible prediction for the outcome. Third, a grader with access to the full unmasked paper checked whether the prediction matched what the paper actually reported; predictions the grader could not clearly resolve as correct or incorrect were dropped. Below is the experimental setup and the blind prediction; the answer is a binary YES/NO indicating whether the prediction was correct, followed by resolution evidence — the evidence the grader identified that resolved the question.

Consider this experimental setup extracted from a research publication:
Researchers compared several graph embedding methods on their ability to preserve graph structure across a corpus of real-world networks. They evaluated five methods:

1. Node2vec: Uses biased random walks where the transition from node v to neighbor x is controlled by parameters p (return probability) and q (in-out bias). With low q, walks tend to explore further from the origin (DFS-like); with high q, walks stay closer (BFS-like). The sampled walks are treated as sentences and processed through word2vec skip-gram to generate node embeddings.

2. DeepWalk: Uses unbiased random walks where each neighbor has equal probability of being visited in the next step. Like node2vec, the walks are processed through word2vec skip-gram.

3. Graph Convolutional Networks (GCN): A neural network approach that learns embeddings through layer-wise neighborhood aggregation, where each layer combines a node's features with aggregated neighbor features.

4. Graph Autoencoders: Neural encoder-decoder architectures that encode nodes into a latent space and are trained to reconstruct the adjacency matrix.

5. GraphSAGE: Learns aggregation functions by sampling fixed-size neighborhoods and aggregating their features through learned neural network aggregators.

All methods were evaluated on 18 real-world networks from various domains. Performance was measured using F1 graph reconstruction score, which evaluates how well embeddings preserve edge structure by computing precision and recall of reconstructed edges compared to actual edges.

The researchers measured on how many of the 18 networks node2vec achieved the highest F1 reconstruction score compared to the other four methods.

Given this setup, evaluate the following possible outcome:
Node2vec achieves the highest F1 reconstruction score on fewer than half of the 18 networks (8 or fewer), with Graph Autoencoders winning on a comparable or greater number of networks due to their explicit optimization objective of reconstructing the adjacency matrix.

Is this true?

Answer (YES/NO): NO